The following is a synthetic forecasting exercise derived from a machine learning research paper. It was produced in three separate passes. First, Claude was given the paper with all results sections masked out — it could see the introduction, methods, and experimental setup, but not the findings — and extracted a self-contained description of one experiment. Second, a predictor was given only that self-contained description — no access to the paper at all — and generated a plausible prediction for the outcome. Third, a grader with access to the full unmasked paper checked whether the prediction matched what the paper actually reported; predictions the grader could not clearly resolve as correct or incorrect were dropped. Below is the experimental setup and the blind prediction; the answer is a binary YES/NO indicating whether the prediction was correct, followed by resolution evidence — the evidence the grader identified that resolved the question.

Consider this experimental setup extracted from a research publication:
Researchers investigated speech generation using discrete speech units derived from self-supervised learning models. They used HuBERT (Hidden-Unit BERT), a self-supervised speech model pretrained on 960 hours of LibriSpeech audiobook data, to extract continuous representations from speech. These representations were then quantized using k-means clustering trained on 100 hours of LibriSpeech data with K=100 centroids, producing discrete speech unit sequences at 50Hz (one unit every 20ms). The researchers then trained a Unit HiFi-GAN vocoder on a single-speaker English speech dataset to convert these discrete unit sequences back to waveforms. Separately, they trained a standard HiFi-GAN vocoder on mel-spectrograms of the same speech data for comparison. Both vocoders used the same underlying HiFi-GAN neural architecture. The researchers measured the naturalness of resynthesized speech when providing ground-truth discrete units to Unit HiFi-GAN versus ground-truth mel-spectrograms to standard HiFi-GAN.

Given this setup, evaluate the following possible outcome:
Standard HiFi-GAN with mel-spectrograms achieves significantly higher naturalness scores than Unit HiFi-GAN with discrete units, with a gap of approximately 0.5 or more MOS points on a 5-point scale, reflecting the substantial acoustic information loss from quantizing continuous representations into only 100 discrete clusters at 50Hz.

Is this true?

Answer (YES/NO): YES